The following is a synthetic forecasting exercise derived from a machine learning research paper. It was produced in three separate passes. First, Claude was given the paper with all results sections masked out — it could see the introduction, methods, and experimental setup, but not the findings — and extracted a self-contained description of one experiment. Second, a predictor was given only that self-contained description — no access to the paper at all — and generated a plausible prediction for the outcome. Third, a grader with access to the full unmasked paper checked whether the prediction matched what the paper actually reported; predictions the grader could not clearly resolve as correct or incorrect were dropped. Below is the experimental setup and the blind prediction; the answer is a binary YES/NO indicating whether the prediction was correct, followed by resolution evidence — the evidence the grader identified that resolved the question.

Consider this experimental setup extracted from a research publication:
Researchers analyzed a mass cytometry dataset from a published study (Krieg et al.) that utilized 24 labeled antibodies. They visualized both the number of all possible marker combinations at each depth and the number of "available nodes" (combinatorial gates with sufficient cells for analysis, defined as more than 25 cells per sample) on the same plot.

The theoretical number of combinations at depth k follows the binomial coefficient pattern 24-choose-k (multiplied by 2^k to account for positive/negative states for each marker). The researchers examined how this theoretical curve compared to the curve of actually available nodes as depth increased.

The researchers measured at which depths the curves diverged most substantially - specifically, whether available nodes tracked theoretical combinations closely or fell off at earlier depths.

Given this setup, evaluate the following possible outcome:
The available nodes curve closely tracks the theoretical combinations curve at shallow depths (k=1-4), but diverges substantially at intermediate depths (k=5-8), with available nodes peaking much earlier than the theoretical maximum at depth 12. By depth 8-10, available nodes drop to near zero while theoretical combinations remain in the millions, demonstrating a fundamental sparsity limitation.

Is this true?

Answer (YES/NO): NO